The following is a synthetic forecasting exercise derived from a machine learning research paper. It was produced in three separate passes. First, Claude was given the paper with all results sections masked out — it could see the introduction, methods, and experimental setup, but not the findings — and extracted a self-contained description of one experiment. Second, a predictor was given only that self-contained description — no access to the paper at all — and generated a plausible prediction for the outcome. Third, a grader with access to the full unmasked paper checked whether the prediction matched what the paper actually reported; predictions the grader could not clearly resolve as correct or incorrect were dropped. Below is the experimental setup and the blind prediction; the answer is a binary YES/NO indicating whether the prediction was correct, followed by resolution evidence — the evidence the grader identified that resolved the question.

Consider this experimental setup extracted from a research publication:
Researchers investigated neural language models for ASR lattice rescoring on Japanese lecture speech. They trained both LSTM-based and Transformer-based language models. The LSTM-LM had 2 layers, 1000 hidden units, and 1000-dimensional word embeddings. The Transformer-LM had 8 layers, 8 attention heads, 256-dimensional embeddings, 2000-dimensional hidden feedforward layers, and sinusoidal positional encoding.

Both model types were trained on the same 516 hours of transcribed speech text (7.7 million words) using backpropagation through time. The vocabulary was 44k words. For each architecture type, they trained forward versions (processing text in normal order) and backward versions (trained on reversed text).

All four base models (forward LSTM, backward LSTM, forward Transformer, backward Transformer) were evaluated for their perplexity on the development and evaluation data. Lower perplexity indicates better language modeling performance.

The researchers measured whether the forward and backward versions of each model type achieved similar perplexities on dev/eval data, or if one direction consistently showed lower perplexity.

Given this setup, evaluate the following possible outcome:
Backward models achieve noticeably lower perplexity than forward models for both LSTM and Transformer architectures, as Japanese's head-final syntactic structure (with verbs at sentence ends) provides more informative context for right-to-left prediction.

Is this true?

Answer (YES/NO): NO